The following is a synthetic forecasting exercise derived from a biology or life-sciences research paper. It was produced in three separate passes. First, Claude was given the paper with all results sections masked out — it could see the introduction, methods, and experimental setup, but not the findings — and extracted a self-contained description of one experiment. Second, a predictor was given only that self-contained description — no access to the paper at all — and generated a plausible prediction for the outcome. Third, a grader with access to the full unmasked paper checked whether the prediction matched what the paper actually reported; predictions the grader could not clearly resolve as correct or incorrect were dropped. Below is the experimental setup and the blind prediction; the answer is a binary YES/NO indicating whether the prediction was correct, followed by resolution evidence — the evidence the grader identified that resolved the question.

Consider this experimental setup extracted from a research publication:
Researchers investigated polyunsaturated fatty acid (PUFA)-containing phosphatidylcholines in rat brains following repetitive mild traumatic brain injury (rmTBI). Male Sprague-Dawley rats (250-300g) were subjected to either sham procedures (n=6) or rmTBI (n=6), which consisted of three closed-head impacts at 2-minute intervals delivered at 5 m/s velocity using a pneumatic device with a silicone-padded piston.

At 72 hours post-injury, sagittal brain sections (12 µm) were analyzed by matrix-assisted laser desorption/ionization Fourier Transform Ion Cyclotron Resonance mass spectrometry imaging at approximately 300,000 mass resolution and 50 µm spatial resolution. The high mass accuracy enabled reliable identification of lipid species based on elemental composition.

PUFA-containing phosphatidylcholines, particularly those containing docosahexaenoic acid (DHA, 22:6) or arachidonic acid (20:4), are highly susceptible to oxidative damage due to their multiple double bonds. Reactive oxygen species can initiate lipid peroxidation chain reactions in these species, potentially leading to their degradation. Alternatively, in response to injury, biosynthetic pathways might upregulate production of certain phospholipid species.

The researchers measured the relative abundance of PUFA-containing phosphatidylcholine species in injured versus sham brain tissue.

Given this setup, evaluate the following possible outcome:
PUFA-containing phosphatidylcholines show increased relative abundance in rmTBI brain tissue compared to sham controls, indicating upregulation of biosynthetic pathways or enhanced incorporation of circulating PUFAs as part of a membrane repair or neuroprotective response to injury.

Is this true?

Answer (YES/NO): NO